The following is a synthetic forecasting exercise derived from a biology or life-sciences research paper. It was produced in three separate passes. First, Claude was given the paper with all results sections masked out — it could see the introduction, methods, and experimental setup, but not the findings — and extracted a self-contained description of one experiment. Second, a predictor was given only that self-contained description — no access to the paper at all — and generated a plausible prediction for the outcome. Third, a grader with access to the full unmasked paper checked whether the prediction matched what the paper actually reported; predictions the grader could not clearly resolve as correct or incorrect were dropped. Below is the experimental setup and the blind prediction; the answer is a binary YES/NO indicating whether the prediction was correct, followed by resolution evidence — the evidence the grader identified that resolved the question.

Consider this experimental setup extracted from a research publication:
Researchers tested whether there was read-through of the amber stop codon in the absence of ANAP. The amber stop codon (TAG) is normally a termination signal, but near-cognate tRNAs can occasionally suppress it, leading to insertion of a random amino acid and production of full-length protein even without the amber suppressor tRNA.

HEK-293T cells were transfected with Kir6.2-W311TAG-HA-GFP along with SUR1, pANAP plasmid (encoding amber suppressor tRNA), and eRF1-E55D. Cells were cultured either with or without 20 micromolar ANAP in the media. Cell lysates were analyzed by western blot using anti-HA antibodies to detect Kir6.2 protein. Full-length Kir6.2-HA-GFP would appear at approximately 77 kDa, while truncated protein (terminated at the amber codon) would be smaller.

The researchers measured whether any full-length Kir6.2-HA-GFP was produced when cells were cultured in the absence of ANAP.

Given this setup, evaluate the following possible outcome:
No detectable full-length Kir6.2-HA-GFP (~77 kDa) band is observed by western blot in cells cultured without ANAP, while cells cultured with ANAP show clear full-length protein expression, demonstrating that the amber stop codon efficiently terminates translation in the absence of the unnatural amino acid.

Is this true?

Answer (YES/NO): YES